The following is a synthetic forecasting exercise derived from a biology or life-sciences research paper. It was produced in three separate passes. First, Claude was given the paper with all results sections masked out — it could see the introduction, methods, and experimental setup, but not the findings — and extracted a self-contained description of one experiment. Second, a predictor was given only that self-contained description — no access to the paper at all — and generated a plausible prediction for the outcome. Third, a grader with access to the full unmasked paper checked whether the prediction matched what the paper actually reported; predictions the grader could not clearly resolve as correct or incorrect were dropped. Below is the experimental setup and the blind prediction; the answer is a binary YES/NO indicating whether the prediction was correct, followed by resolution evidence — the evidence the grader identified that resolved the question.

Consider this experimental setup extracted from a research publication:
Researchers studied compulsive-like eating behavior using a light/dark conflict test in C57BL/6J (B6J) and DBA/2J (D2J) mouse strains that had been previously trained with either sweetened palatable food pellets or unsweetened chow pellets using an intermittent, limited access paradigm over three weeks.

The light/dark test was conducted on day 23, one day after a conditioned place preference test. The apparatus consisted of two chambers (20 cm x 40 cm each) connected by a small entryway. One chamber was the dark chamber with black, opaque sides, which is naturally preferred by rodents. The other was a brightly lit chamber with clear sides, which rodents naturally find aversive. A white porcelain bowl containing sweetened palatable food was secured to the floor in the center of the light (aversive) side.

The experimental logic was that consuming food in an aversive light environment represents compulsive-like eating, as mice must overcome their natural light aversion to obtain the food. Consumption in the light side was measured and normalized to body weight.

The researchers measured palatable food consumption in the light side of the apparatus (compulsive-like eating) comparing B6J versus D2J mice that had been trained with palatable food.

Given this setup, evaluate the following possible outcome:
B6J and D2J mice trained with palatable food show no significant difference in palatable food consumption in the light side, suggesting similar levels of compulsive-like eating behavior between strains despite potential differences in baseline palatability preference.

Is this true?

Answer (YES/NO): NO